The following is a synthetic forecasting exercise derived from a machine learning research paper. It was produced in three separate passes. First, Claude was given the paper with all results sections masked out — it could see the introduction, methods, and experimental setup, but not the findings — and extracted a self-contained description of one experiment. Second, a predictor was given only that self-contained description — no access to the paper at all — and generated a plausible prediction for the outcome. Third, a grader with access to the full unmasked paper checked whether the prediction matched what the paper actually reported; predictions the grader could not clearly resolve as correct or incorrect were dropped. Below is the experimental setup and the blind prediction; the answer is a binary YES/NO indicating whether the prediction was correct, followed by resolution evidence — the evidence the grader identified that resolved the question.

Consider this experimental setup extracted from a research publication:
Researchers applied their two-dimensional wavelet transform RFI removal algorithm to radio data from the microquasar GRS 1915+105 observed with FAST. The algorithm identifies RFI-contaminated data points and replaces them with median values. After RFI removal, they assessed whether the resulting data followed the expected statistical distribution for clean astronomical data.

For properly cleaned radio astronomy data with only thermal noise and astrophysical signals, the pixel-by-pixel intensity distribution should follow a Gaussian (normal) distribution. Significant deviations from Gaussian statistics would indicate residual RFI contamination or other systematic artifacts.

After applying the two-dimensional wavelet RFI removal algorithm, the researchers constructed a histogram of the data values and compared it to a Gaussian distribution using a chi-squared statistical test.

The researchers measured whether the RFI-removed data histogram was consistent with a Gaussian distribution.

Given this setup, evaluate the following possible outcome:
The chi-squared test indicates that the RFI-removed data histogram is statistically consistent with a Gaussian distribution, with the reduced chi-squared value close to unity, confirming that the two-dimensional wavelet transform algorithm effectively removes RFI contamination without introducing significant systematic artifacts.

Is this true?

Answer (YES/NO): NO